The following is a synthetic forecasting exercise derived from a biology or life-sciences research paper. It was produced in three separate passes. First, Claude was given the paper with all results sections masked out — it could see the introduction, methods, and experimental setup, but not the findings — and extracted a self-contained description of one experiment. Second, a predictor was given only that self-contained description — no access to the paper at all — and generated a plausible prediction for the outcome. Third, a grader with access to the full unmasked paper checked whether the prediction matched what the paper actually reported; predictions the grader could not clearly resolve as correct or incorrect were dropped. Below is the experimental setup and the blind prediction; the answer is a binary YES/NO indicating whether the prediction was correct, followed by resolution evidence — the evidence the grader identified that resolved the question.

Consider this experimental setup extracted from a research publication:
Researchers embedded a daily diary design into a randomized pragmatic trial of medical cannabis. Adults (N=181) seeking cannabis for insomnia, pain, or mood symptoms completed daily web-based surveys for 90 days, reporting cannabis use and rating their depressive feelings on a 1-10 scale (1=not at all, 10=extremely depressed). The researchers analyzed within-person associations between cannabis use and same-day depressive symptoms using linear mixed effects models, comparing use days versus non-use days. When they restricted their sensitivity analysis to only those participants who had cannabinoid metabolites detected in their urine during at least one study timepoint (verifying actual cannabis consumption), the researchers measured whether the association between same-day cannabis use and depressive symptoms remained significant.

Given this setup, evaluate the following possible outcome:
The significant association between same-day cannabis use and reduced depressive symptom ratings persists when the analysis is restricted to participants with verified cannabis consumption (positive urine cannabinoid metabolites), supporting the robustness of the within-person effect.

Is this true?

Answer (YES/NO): NO